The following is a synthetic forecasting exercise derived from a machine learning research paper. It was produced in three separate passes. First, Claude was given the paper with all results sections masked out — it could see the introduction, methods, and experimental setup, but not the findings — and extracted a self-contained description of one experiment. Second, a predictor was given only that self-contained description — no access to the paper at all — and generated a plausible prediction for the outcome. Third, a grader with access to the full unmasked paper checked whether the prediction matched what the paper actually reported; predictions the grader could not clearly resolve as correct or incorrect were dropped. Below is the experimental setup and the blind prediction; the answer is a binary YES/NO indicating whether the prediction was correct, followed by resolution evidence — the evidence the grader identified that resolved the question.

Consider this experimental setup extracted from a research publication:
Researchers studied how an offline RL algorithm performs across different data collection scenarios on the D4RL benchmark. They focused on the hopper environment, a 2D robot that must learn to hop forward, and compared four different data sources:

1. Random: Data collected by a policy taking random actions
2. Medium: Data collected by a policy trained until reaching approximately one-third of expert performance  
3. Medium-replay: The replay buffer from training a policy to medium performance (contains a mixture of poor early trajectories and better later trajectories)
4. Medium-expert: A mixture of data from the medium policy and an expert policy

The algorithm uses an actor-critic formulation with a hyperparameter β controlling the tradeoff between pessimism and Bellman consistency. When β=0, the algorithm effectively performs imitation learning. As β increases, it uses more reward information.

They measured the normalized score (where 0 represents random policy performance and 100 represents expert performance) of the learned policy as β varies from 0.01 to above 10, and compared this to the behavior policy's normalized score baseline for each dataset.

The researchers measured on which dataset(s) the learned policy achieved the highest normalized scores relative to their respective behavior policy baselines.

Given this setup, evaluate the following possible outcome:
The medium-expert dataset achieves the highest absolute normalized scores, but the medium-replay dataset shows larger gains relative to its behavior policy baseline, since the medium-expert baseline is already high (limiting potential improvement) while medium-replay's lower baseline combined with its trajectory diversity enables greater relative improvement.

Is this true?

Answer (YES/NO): YES